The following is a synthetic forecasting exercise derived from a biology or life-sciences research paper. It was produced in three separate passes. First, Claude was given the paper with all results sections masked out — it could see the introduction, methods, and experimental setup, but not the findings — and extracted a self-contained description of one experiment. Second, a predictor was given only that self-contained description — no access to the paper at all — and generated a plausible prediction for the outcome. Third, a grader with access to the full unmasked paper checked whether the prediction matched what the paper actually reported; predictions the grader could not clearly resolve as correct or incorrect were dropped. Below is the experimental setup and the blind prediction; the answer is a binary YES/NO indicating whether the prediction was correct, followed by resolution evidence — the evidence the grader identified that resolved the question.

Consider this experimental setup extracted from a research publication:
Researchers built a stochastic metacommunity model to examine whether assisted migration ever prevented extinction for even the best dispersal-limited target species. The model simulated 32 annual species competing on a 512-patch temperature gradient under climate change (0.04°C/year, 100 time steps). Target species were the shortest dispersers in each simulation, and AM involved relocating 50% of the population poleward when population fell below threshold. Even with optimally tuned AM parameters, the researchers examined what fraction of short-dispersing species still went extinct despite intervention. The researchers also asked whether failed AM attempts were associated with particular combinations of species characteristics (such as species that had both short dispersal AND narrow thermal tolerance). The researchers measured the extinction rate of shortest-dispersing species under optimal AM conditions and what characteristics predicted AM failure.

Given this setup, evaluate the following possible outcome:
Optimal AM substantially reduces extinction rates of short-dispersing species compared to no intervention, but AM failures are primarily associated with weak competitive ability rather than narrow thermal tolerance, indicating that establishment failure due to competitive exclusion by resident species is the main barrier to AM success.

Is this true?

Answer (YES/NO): NO